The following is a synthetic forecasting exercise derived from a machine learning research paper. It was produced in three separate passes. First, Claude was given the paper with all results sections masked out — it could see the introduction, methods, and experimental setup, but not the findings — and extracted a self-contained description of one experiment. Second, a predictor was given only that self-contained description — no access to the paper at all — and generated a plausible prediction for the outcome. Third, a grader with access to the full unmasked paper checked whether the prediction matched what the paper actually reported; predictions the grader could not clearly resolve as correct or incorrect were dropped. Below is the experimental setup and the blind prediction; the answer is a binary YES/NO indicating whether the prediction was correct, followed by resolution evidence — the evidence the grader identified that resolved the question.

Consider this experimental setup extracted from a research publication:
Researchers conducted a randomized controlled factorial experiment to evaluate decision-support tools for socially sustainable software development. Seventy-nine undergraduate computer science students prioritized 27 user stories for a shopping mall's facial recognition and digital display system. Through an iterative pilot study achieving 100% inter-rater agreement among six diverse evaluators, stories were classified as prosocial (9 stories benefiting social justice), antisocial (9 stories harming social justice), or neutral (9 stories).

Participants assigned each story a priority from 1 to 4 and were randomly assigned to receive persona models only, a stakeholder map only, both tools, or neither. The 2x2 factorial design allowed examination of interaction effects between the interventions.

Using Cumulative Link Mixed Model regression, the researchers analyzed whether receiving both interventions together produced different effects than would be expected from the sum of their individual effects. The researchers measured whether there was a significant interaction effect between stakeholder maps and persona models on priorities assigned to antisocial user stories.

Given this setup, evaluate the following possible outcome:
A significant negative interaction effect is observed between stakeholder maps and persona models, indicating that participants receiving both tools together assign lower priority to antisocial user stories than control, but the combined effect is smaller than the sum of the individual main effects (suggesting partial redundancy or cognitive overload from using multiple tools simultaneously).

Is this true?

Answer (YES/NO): NO